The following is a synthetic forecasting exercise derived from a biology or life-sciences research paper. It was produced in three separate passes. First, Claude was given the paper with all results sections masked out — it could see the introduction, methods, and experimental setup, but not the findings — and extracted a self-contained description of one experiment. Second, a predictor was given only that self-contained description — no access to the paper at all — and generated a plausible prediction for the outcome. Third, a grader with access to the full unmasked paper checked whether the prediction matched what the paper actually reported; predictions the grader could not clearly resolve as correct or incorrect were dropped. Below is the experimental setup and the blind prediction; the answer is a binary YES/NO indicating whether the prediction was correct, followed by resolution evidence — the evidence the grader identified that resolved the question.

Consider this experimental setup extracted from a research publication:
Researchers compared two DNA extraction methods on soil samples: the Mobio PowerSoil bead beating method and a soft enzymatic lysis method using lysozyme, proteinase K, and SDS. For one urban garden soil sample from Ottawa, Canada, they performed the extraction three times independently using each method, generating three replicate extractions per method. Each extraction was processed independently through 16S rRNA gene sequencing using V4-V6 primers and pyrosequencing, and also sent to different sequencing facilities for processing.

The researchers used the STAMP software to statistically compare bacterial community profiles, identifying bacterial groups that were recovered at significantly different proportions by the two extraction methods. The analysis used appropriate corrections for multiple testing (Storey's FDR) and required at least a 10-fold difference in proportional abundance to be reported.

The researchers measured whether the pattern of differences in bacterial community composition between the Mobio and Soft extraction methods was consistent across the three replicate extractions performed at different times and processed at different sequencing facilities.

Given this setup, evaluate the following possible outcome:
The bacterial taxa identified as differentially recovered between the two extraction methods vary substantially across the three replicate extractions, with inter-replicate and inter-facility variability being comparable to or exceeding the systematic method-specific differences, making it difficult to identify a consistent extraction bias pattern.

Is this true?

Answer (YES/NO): NO